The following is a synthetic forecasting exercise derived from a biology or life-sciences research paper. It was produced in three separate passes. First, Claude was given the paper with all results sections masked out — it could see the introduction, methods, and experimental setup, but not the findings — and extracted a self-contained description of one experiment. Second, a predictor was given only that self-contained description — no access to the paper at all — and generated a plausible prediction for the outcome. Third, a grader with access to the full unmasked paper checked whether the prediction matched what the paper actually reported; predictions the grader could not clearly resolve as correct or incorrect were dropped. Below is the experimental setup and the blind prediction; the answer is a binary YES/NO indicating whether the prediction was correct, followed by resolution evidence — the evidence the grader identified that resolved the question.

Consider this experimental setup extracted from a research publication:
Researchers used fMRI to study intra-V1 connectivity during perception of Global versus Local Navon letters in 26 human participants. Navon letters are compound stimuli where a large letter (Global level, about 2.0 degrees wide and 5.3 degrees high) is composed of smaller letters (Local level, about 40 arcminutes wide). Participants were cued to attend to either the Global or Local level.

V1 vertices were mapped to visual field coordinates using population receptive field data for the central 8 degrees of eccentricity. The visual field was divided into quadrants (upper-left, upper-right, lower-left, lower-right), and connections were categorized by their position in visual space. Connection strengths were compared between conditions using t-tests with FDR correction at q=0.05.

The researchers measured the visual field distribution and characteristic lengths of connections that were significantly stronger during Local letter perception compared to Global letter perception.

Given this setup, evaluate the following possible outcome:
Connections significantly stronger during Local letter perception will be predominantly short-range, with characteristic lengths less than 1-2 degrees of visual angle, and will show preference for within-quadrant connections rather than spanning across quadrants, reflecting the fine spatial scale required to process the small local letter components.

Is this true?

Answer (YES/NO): NO